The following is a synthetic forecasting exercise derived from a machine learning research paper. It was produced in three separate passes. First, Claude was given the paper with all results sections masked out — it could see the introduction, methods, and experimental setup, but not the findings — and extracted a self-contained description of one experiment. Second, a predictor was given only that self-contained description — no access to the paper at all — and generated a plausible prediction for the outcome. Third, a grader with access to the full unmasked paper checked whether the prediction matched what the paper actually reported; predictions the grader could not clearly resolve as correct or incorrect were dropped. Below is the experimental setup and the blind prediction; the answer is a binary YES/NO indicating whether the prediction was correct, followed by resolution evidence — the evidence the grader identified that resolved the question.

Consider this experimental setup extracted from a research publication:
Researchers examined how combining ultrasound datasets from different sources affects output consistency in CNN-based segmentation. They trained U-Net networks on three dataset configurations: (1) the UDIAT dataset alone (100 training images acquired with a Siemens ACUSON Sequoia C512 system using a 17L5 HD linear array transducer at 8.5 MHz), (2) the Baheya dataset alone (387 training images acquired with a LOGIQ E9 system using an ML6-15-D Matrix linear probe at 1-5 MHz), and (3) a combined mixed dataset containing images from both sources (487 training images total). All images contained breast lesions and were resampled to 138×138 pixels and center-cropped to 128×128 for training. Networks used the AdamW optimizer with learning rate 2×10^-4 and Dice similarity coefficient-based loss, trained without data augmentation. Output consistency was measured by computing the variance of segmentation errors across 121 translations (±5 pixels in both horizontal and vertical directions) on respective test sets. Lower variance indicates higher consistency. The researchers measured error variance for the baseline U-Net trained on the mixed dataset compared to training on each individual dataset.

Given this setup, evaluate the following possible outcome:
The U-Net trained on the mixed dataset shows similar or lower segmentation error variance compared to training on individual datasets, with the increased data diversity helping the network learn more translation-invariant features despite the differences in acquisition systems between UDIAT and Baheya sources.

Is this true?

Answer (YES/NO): NO